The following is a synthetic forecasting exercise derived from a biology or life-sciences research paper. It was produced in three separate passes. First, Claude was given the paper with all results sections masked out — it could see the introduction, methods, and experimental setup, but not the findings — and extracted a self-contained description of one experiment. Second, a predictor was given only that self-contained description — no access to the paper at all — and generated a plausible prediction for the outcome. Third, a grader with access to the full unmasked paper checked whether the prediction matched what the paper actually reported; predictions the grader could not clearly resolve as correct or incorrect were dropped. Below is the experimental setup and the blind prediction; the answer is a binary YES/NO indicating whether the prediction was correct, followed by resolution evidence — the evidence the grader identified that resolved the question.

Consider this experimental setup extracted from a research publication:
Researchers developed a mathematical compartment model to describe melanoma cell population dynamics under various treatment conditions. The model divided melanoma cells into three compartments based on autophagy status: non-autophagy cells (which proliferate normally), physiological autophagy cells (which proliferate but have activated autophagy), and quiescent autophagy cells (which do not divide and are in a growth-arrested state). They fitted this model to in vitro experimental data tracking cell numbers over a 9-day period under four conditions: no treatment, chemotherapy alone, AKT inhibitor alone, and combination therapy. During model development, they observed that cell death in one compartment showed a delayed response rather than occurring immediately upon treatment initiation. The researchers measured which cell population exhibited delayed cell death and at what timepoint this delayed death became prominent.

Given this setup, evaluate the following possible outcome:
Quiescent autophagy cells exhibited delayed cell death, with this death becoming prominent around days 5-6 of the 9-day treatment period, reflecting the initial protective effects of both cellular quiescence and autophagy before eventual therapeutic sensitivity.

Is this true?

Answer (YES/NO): NO